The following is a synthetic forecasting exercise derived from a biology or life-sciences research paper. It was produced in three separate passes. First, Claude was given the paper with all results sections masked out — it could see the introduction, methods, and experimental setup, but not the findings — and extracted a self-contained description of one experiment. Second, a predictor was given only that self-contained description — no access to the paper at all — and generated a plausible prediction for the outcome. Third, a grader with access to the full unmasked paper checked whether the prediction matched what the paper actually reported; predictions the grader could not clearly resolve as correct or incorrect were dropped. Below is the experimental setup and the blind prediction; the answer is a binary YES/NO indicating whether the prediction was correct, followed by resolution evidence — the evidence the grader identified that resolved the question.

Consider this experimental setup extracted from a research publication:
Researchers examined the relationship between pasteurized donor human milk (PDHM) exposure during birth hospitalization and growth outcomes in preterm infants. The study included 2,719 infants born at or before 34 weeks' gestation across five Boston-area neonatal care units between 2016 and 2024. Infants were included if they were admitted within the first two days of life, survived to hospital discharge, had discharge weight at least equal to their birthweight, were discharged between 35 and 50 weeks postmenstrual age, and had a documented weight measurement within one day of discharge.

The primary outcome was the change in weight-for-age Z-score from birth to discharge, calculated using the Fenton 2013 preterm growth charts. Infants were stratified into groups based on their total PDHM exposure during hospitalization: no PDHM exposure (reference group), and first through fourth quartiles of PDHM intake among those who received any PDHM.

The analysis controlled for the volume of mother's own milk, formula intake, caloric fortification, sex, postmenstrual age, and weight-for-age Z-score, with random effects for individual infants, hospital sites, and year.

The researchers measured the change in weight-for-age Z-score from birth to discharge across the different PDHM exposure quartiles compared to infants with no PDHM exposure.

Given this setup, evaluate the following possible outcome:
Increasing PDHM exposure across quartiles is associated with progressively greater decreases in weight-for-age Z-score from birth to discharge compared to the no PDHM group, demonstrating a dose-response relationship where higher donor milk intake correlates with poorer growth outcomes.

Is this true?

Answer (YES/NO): NO